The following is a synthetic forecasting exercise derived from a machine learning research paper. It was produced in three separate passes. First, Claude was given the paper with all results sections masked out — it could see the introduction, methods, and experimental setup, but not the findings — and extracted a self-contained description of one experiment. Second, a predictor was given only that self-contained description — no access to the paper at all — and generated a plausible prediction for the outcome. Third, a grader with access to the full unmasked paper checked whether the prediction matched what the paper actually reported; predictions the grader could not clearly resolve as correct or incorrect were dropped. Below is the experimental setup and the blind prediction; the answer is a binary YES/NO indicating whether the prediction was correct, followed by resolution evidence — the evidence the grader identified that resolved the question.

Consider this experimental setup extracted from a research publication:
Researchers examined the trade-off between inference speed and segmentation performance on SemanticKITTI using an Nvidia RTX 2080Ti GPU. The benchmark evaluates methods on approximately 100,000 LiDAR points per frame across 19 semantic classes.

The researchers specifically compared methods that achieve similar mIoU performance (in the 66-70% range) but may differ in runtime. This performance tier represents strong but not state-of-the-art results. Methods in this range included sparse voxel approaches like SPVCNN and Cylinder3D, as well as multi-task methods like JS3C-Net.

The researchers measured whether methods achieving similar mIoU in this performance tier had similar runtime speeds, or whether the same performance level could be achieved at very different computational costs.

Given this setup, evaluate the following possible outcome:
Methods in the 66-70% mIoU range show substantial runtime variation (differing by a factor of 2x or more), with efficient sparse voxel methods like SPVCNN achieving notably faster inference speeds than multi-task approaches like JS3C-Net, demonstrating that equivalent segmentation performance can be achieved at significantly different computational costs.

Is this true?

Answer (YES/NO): NO